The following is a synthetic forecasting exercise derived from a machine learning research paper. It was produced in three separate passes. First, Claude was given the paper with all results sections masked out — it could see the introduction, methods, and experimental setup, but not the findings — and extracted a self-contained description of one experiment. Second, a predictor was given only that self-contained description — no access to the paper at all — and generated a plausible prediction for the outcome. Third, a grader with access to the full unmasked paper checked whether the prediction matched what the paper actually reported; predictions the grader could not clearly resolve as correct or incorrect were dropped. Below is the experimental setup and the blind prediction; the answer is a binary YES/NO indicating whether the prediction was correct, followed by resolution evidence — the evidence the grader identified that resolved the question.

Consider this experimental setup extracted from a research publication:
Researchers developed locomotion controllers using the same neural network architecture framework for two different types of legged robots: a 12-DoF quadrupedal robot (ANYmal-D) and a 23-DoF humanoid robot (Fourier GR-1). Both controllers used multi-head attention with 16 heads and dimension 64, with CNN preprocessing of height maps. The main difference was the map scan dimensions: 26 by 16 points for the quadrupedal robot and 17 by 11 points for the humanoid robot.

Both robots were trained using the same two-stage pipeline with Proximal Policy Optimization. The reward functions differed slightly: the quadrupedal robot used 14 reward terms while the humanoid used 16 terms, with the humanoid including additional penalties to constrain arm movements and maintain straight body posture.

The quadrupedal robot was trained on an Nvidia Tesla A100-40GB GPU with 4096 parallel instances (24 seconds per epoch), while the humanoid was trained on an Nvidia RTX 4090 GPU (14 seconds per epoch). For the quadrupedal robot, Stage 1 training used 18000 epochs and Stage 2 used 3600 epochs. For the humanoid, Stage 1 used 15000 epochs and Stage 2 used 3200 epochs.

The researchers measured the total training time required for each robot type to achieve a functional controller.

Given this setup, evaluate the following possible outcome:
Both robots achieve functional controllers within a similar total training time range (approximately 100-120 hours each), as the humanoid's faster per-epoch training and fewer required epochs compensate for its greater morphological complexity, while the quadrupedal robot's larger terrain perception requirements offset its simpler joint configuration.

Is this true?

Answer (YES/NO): NO